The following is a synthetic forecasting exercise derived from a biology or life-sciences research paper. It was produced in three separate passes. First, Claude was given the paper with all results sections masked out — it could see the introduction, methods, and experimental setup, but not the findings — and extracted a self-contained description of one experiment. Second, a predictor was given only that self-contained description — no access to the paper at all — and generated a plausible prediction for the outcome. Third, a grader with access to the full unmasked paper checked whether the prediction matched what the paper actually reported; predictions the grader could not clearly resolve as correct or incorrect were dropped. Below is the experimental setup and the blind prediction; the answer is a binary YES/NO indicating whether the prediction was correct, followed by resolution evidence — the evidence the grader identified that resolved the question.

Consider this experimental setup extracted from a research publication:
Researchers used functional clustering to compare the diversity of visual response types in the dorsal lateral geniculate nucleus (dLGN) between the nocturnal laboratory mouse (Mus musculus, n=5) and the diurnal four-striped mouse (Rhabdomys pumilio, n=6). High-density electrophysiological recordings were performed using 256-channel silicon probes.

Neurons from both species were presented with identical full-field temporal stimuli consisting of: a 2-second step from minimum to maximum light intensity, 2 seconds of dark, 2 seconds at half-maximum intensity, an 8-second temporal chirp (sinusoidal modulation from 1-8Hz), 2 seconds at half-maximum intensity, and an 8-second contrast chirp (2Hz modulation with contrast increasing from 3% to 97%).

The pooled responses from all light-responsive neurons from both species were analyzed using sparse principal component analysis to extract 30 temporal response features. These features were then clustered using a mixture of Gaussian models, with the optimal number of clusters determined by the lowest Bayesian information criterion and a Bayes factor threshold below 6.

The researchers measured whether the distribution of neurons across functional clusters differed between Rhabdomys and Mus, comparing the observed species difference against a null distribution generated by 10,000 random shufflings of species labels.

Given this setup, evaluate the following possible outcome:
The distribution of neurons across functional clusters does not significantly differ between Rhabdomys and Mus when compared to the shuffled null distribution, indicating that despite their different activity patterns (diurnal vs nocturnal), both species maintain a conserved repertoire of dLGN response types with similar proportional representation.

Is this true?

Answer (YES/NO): NO